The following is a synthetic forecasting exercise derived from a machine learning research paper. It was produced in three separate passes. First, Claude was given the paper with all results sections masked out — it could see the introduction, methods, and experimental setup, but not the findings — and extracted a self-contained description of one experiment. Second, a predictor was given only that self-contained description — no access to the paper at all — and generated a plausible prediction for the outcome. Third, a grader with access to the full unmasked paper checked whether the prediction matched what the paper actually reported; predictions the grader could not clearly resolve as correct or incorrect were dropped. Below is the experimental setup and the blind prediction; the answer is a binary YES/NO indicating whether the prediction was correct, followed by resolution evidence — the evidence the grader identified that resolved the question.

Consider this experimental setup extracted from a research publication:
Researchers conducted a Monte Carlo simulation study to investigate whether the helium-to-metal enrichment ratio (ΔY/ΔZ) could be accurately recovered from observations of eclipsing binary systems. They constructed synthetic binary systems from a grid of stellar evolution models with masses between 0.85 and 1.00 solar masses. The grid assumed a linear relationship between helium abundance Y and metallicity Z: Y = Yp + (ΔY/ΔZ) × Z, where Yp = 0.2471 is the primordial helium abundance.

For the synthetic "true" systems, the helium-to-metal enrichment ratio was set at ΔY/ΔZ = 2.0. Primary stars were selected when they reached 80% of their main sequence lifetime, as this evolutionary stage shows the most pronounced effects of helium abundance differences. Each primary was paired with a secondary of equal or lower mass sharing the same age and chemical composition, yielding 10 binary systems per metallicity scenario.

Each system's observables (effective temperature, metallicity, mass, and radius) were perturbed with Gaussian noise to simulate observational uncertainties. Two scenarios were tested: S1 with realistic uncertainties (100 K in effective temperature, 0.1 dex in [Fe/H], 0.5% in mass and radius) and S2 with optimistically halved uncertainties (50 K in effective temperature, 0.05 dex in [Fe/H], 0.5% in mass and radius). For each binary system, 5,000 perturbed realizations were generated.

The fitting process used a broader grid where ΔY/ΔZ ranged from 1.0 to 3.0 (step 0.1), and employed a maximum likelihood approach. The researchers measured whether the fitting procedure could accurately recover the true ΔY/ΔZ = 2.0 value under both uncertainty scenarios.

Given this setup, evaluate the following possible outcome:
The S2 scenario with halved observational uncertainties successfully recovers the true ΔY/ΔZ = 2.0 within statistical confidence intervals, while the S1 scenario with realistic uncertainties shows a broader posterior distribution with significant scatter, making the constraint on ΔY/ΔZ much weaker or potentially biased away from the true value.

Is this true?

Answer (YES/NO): NO